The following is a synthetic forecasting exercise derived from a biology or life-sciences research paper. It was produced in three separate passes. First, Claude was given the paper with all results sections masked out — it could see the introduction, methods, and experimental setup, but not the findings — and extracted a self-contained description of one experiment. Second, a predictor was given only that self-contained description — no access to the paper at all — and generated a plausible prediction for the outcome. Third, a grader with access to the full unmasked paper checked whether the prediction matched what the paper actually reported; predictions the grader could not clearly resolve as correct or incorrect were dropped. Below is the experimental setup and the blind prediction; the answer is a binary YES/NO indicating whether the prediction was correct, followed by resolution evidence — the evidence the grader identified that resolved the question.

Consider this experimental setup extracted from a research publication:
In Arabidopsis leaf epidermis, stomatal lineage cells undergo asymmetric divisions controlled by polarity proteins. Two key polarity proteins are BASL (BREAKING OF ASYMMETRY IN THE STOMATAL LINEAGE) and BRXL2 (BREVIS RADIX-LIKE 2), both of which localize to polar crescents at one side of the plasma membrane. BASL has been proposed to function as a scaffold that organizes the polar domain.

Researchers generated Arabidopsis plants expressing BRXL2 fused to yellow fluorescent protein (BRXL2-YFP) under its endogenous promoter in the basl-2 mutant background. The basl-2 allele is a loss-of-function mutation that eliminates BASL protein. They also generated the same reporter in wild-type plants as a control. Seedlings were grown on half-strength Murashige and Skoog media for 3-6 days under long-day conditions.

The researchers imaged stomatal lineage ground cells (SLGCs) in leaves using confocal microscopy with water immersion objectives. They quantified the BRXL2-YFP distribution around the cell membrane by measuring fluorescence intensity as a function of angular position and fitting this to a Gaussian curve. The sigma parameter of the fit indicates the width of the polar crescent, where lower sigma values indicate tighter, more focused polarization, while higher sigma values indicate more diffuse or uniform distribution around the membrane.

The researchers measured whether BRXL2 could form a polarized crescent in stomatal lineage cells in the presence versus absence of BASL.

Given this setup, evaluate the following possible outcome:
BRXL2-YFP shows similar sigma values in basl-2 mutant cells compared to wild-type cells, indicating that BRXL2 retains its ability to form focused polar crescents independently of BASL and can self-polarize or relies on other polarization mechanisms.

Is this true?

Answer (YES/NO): NO